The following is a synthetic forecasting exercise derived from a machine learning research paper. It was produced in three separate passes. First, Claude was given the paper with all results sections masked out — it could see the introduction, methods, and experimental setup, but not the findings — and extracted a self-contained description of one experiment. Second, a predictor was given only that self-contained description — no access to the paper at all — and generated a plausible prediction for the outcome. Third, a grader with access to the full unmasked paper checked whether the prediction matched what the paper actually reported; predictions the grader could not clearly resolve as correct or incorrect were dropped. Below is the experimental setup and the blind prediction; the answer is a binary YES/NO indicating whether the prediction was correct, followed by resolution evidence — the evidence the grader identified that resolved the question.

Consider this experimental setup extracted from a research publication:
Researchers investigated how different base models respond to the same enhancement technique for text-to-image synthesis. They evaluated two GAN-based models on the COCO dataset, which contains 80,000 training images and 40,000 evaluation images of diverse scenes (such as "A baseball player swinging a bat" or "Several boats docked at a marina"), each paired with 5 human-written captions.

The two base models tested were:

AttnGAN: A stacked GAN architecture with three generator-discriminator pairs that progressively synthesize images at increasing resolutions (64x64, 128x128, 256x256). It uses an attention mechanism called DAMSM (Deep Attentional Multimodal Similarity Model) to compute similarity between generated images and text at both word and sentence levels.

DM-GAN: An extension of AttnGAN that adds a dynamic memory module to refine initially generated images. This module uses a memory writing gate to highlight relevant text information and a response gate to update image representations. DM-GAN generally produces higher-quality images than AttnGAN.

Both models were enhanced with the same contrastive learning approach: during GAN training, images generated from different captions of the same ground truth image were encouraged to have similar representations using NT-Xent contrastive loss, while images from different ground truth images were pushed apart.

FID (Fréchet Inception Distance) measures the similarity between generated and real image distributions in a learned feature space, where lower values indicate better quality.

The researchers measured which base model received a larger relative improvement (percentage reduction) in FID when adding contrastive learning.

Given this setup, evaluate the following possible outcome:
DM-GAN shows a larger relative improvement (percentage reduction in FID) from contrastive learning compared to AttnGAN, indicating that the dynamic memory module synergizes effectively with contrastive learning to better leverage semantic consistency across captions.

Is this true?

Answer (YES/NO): NO